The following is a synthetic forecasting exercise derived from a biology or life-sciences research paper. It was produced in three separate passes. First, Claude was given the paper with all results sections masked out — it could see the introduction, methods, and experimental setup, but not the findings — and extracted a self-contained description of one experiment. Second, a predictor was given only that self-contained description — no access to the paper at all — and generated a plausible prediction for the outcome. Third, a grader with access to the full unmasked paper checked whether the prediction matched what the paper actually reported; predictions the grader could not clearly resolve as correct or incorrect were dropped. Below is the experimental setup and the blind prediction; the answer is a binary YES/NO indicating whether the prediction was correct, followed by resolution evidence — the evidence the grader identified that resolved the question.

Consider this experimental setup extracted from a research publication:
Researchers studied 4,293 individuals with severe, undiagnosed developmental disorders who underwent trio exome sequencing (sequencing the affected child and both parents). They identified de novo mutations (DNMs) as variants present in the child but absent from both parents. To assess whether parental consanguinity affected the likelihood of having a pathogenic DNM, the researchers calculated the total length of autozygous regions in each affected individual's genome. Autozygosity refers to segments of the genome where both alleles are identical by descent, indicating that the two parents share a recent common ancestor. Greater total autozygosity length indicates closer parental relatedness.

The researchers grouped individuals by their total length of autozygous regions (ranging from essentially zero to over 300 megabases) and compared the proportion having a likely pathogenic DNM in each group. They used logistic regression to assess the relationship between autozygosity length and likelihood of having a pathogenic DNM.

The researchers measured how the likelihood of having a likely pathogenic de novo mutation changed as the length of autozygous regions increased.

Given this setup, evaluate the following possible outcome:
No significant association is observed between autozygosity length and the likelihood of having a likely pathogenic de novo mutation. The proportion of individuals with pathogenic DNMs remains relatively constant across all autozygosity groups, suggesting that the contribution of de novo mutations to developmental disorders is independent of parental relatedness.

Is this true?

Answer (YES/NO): NO